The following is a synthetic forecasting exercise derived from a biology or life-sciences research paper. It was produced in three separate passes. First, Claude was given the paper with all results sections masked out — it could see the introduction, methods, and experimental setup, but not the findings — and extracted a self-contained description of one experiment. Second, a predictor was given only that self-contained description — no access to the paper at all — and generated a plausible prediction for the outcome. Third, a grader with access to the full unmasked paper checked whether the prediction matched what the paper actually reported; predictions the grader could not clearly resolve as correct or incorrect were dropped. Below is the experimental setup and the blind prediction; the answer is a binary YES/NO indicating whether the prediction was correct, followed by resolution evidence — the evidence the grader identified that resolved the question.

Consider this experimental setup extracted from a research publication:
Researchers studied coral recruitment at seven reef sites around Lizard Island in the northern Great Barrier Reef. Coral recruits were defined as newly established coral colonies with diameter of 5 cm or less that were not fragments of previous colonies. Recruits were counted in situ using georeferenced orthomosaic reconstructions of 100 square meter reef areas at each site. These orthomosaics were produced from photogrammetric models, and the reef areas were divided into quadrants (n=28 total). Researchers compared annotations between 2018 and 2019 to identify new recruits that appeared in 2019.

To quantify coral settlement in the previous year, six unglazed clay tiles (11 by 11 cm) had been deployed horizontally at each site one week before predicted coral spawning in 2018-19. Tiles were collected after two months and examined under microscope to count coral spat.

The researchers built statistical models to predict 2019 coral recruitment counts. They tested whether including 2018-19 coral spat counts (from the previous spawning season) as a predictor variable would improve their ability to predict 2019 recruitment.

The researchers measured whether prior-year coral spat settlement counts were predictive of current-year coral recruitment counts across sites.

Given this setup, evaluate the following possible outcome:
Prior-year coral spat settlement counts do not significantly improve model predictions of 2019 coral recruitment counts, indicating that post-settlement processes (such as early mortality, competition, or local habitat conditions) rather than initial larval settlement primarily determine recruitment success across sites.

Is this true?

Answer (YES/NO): YES